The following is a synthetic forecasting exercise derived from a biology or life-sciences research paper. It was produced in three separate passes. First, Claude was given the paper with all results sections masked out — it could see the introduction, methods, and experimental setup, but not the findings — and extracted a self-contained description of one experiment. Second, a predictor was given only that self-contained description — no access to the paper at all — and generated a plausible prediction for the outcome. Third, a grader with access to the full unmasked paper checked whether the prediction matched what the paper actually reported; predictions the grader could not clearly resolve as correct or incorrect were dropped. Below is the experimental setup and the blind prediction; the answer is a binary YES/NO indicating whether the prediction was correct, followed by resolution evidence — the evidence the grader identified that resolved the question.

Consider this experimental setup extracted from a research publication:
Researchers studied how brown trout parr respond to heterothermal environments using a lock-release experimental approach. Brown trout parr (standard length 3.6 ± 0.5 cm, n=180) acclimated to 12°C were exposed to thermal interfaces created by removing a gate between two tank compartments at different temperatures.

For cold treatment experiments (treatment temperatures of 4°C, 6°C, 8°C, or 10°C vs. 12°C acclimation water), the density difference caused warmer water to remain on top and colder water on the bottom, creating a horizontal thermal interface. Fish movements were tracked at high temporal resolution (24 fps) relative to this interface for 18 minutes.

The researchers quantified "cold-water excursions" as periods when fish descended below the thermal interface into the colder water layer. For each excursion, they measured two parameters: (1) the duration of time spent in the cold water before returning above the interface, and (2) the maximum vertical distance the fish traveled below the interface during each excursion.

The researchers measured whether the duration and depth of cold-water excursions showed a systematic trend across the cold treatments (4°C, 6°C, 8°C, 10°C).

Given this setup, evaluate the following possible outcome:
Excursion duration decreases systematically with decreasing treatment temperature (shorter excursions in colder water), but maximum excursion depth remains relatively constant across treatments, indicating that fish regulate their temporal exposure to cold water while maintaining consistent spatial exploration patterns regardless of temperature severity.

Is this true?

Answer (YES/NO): NO